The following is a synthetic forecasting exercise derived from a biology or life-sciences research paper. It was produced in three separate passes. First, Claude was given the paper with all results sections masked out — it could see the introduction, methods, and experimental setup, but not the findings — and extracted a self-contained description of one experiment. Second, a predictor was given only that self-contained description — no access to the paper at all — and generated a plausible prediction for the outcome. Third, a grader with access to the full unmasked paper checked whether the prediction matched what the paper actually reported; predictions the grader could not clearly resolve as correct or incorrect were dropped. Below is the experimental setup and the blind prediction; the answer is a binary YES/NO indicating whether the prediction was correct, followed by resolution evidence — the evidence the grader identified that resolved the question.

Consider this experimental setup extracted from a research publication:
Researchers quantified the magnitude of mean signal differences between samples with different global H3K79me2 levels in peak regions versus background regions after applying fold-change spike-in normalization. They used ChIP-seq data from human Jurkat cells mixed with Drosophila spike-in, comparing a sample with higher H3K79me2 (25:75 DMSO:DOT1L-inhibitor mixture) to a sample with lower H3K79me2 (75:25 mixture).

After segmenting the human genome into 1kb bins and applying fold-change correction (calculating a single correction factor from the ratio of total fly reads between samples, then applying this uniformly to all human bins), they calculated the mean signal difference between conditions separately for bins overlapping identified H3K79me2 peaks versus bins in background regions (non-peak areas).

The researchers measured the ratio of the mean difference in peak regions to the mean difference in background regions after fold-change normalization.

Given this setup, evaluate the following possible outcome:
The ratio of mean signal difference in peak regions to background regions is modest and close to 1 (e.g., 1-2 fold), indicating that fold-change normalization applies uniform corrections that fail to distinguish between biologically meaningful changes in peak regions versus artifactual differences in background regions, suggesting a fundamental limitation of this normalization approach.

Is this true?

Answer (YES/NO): NO